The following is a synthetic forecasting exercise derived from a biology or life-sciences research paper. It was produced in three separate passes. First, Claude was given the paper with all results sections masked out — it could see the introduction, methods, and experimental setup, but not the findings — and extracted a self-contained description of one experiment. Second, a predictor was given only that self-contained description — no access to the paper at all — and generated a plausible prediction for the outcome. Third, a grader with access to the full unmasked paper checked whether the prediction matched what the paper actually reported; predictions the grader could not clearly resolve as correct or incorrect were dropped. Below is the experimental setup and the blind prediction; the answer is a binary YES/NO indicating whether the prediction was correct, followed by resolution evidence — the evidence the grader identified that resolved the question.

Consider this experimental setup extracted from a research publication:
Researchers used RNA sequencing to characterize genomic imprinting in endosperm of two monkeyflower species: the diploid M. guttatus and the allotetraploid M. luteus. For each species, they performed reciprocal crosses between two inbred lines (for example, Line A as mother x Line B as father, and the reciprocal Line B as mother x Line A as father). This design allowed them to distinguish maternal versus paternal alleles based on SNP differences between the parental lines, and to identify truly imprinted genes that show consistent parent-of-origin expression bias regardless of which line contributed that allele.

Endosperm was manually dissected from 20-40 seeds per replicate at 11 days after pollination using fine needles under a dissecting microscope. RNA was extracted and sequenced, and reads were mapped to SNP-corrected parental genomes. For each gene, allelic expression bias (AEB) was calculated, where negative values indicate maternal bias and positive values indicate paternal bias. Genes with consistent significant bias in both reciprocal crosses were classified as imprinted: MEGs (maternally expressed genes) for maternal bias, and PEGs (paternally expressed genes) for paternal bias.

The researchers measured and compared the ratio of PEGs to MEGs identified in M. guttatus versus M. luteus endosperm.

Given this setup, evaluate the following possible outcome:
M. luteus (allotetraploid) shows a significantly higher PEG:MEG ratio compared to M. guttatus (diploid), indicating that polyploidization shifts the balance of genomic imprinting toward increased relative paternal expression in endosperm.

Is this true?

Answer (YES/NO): YES